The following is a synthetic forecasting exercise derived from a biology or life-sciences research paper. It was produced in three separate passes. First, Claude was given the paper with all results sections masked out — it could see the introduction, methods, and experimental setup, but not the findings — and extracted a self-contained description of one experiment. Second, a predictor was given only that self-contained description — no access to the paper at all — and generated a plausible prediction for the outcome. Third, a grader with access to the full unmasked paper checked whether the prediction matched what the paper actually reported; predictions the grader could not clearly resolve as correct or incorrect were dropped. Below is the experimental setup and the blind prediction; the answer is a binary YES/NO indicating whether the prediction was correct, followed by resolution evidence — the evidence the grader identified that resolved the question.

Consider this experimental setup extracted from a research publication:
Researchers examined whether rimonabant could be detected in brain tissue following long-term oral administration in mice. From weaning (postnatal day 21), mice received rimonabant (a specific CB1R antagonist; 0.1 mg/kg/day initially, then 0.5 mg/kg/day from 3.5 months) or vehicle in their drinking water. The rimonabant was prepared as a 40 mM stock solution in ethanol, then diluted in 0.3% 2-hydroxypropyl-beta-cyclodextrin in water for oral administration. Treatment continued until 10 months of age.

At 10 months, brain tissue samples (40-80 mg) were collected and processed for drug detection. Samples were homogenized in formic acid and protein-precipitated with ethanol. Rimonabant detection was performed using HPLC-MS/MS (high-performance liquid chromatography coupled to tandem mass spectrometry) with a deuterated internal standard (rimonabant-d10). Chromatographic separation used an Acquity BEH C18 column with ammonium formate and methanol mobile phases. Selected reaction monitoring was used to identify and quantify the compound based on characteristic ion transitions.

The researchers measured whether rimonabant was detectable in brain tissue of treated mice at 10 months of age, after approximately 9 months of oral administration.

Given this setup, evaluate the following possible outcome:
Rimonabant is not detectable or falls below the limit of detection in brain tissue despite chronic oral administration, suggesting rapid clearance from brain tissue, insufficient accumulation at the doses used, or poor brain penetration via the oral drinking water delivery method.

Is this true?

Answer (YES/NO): NO